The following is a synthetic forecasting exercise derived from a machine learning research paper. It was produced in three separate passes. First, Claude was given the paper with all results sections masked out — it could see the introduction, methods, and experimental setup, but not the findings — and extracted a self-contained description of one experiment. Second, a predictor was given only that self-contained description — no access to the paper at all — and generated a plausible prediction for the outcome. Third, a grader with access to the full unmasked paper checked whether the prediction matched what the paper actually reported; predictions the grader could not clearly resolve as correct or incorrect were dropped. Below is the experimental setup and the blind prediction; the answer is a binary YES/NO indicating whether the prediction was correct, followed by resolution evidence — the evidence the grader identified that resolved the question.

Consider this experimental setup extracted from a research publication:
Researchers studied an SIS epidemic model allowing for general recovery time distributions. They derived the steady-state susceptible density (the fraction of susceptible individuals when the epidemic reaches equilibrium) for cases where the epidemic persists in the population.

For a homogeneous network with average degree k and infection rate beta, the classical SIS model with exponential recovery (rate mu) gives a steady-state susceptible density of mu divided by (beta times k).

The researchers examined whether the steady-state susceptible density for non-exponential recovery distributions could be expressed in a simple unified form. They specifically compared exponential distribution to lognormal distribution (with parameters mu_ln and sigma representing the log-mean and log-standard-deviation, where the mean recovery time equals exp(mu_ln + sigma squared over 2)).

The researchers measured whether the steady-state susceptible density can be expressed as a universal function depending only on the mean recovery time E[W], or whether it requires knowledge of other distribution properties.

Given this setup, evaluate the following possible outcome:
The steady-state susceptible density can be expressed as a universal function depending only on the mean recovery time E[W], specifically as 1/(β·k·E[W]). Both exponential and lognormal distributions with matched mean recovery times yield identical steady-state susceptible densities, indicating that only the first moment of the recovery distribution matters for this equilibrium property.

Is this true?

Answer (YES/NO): YES